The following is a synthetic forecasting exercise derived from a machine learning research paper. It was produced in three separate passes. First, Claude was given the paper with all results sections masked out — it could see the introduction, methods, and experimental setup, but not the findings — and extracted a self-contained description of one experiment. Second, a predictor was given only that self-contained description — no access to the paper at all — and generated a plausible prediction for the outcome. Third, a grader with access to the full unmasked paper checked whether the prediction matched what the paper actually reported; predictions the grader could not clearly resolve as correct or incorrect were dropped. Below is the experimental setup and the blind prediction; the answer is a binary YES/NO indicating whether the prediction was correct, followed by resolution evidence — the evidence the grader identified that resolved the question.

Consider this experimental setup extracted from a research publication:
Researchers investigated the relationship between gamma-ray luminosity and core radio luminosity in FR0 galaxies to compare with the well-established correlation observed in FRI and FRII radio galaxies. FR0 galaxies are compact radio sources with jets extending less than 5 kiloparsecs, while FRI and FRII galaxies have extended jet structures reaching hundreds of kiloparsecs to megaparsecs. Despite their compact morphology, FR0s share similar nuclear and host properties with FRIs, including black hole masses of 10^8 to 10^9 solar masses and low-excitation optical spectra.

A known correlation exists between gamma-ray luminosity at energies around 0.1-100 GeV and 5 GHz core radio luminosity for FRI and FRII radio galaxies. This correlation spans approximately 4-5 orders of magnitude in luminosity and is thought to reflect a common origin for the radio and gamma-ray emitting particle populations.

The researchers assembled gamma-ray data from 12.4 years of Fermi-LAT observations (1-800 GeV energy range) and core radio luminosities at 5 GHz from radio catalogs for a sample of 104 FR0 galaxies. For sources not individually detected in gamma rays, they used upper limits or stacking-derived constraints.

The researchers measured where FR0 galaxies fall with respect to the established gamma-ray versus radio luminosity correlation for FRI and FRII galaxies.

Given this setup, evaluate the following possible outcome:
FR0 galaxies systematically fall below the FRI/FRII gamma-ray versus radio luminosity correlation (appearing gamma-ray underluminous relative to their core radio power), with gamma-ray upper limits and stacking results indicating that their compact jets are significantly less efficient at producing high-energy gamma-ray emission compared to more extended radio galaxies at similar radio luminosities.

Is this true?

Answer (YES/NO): NO